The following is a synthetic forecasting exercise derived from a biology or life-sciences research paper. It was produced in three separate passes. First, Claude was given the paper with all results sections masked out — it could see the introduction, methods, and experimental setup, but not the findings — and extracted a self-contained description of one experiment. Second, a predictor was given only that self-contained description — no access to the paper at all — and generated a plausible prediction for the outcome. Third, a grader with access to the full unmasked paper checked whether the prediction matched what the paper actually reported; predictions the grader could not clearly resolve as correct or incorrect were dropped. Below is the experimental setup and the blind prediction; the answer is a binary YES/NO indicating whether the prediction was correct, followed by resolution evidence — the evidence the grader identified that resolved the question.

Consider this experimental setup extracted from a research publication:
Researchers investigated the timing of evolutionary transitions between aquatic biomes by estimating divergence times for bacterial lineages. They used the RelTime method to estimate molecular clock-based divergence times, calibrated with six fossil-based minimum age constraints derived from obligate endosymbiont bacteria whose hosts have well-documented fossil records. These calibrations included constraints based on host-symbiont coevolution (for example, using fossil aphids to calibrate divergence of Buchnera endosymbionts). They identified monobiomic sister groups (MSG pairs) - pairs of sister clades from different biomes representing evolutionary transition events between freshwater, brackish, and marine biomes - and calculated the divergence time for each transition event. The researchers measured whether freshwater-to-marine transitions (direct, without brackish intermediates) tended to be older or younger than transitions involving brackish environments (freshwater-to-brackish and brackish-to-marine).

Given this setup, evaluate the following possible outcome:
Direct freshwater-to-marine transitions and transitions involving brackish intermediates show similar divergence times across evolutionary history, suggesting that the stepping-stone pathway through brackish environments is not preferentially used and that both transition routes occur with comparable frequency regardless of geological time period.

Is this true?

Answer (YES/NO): NO